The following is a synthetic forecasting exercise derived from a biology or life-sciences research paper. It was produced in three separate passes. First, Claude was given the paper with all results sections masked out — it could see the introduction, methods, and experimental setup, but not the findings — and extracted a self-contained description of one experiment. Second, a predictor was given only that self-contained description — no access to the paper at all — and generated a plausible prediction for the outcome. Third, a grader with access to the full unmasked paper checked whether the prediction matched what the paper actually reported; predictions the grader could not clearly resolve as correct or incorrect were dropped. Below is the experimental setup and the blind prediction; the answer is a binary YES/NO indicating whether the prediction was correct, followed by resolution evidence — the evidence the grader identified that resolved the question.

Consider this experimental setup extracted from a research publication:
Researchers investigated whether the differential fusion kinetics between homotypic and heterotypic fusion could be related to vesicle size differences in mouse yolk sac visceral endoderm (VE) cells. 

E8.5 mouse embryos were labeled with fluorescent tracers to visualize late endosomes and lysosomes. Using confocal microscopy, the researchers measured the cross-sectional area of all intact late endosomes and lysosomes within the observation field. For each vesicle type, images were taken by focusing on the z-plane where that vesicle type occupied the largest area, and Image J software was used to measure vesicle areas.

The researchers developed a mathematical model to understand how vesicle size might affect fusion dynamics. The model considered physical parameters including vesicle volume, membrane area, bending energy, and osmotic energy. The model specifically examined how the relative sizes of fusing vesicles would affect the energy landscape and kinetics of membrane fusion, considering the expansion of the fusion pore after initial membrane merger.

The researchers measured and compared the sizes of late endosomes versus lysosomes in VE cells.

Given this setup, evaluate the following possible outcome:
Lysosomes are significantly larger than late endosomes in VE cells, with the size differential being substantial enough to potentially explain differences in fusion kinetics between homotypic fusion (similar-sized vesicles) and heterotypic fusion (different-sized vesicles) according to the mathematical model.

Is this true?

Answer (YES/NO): NO